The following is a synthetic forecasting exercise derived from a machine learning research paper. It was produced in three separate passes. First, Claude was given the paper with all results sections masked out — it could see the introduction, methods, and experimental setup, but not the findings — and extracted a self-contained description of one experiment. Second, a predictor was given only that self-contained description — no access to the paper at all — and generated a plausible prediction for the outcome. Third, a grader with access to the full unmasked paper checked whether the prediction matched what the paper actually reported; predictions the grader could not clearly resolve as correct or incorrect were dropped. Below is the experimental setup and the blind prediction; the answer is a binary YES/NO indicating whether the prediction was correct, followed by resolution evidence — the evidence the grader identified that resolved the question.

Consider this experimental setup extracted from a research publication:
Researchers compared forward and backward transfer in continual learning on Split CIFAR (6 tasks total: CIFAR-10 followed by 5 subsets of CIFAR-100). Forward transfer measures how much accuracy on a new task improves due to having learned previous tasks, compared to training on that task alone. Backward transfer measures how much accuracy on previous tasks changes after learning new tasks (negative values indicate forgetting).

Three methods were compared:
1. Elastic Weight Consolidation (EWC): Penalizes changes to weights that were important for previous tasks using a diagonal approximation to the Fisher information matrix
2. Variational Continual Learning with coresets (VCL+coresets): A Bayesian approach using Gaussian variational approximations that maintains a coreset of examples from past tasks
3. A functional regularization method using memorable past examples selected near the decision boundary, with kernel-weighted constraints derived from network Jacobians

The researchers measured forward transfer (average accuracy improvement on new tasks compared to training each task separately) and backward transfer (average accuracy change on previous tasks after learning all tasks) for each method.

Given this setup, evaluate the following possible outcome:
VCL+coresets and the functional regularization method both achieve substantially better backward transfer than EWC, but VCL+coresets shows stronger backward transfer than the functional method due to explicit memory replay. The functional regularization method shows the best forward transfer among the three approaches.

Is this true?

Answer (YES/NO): NO